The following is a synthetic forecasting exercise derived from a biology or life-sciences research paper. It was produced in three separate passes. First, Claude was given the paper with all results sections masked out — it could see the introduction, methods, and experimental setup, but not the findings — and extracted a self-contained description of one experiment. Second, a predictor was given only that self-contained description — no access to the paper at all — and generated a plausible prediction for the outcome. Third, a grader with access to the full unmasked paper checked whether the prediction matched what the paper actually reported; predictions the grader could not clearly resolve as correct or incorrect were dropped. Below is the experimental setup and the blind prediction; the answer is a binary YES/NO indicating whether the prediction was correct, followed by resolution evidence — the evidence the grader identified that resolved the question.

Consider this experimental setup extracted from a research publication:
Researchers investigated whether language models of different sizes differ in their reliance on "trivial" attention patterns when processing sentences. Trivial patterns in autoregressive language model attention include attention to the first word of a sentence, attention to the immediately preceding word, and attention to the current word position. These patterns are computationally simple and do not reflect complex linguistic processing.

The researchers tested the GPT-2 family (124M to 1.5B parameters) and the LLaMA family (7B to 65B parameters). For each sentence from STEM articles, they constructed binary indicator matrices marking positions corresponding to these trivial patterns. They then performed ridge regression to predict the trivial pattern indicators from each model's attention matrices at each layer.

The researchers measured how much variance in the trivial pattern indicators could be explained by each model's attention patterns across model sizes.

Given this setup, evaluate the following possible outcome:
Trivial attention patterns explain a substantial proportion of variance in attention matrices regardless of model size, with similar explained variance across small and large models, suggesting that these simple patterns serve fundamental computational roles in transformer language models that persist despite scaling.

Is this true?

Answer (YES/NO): NO